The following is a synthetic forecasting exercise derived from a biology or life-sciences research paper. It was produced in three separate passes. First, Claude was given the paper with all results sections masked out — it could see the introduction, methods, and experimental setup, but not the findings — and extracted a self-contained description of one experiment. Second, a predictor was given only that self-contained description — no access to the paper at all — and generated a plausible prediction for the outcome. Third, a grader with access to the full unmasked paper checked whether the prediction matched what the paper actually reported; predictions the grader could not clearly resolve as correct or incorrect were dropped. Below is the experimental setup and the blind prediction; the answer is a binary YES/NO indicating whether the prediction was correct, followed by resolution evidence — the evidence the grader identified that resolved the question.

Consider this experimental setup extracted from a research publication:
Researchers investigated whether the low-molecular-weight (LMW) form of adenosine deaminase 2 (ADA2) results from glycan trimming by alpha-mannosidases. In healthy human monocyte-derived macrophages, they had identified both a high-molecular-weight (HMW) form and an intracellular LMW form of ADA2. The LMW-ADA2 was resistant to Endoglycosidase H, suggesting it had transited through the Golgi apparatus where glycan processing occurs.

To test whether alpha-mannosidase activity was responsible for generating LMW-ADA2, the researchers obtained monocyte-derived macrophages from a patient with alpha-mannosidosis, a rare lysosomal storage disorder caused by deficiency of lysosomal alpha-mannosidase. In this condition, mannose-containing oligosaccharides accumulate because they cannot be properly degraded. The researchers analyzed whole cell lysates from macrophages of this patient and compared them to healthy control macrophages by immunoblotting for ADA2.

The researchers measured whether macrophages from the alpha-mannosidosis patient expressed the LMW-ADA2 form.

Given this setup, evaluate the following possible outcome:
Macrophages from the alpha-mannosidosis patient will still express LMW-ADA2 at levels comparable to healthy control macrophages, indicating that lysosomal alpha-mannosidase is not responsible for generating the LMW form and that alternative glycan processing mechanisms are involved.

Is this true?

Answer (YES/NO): NO